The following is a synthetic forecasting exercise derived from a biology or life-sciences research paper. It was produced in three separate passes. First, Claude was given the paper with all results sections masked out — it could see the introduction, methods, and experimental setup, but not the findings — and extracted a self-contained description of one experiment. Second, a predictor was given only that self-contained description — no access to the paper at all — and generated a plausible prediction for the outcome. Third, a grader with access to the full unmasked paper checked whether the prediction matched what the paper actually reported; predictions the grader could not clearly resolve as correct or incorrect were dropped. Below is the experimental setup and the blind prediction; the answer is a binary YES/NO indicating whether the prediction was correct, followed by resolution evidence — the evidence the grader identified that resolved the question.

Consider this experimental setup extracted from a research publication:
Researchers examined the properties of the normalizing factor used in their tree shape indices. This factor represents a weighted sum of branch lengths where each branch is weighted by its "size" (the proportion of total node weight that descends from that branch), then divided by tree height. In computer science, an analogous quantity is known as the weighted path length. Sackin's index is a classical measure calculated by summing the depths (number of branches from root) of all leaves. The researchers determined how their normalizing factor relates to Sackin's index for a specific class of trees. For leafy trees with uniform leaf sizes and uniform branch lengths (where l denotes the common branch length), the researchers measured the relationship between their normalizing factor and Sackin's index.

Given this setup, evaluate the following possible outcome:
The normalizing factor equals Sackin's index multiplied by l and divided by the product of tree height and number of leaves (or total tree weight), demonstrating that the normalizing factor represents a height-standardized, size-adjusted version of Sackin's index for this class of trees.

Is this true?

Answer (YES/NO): NO